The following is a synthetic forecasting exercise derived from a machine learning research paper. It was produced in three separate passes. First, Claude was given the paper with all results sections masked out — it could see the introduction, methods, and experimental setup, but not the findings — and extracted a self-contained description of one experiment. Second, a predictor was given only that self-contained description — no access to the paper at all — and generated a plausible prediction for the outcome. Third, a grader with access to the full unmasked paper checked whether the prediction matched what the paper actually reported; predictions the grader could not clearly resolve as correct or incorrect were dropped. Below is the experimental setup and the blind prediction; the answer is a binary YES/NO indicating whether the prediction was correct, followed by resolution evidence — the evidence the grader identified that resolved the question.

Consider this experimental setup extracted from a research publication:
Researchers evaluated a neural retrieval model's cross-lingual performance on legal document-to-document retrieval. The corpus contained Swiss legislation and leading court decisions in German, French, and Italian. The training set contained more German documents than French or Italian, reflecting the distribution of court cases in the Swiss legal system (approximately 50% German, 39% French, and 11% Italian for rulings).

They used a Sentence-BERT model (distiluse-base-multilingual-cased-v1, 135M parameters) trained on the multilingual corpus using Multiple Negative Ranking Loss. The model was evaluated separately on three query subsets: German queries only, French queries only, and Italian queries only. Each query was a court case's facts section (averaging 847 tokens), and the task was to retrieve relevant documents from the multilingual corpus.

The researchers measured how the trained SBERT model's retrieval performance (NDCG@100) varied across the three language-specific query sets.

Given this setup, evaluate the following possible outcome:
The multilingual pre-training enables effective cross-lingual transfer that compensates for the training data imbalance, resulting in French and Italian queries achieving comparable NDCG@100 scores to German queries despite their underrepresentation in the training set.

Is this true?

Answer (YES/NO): NO